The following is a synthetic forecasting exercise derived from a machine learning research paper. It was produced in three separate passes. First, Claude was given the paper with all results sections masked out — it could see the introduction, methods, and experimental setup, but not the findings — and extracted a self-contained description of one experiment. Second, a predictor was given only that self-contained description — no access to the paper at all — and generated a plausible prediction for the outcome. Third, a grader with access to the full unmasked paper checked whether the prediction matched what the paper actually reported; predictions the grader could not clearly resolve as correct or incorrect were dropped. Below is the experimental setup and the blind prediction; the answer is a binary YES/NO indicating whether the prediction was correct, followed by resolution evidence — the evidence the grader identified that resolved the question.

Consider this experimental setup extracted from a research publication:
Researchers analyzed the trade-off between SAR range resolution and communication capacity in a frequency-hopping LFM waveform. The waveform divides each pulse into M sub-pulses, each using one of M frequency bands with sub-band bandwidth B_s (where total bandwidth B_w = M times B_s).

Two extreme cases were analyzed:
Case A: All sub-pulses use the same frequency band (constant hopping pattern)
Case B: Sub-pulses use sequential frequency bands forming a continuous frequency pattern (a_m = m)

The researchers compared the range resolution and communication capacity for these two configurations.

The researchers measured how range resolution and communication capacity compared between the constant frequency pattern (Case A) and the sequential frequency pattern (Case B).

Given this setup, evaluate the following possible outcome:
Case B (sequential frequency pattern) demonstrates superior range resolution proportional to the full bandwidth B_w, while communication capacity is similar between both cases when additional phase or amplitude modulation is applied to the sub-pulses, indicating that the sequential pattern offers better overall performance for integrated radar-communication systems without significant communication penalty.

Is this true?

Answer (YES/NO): NO